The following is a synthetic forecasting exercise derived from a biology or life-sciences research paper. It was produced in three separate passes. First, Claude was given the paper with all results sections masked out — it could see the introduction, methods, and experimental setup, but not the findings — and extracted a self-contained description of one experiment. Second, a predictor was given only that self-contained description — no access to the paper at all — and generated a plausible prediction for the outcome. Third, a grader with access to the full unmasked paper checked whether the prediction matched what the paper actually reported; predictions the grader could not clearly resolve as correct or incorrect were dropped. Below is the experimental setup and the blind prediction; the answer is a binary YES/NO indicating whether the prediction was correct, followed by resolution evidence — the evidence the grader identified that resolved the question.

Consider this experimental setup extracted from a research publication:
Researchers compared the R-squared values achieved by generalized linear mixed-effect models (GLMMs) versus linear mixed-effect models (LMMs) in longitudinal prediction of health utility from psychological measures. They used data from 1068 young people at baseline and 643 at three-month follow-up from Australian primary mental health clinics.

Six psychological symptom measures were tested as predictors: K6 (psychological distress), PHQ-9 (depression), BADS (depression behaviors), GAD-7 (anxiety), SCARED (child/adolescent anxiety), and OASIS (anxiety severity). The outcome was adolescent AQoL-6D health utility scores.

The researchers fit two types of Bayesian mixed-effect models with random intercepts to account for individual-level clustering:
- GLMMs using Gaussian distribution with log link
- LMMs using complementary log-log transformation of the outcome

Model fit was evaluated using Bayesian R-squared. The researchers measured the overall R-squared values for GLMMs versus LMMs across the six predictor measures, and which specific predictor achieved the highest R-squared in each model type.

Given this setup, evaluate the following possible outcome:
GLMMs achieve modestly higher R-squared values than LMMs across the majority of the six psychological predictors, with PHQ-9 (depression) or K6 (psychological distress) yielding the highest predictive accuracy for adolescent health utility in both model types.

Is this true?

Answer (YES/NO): NO